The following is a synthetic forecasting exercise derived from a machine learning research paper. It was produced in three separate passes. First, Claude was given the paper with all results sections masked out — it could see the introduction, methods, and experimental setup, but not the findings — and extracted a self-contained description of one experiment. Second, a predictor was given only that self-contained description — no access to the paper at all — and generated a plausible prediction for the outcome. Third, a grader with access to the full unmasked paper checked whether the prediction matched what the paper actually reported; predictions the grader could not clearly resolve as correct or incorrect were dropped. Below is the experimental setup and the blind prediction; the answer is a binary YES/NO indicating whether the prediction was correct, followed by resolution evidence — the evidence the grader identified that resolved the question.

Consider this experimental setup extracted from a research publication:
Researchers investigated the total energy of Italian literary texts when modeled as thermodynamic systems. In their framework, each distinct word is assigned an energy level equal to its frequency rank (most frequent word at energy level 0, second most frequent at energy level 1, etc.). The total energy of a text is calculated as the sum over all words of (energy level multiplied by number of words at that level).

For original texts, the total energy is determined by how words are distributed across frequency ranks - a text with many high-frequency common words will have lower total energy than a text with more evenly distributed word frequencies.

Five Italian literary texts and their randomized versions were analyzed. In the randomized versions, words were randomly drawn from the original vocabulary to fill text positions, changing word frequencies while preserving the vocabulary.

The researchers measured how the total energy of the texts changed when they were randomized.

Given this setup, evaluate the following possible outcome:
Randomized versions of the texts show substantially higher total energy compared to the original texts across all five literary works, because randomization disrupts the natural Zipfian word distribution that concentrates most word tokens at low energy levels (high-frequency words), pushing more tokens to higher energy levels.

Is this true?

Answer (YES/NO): YES